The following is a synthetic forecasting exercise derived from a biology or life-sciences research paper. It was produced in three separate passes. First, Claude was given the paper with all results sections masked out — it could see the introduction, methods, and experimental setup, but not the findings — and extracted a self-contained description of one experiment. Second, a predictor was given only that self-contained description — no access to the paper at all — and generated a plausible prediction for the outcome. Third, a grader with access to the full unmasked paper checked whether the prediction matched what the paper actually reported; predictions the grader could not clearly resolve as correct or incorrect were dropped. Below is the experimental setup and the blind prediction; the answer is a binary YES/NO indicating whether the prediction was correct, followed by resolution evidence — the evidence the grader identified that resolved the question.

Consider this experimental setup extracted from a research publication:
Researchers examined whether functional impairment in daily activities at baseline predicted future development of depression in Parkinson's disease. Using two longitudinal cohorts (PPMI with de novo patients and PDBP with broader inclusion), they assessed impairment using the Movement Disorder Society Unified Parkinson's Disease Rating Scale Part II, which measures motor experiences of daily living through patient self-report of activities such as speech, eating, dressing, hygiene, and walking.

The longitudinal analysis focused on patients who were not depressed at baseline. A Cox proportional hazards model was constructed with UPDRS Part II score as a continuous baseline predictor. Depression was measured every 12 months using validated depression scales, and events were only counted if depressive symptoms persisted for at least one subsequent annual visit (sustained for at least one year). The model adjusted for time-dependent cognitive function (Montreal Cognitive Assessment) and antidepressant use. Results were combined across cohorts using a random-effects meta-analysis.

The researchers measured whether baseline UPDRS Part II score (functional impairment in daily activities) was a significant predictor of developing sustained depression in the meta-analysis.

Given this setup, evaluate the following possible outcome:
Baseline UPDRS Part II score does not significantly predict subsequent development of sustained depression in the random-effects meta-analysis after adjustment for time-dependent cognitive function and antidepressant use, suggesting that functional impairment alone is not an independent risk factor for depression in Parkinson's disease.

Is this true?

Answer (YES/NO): NO